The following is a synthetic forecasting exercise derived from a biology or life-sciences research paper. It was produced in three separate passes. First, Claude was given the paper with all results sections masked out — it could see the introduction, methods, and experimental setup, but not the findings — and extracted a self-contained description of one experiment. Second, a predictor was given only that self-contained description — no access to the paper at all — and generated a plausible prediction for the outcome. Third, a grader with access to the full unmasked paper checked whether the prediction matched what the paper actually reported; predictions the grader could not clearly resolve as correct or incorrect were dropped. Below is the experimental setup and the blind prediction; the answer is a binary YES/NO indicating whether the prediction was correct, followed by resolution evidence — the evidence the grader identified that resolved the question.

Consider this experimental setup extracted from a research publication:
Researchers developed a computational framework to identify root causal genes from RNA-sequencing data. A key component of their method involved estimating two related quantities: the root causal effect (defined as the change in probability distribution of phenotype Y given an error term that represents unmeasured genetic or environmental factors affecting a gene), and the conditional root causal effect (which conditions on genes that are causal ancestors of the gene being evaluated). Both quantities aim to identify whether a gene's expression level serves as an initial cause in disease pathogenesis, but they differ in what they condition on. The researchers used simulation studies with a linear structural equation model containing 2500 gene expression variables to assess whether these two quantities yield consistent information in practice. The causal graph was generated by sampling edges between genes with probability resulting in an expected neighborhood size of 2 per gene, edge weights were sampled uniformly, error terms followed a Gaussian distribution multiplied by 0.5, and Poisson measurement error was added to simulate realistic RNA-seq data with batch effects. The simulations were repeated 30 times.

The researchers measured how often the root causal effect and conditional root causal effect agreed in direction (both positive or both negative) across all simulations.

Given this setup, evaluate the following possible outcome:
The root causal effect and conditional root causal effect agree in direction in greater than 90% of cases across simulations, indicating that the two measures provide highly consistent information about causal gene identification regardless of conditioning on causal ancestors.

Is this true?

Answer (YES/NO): YES